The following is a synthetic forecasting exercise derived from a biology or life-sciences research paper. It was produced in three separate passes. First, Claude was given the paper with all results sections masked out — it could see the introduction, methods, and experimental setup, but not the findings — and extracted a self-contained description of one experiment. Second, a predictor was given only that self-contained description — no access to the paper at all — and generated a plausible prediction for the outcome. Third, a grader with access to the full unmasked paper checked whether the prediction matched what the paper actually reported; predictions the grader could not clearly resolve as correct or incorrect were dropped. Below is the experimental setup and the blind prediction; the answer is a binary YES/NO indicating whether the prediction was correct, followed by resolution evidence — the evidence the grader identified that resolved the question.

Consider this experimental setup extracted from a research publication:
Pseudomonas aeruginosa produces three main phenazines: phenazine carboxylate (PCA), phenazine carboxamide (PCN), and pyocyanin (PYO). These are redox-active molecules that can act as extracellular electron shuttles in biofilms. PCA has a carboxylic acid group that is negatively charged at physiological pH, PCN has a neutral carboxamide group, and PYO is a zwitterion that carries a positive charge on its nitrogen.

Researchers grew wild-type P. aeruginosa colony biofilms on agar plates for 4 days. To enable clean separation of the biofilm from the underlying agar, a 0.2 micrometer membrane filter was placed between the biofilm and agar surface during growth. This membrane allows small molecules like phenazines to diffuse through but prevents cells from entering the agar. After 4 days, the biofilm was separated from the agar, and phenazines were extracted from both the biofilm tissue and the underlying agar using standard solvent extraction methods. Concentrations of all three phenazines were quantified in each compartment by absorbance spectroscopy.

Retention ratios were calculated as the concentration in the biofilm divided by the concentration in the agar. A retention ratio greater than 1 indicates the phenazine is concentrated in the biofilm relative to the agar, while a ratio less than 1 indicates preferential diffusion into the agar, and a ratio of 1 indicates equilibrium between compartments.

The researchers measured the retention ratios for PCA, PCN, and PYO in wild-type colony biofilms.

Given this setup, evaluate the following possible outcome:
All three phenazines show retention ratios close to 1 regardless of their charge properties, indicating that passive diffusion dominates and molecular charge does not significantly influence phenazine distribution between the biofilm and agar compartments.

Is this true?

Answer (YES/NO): NO